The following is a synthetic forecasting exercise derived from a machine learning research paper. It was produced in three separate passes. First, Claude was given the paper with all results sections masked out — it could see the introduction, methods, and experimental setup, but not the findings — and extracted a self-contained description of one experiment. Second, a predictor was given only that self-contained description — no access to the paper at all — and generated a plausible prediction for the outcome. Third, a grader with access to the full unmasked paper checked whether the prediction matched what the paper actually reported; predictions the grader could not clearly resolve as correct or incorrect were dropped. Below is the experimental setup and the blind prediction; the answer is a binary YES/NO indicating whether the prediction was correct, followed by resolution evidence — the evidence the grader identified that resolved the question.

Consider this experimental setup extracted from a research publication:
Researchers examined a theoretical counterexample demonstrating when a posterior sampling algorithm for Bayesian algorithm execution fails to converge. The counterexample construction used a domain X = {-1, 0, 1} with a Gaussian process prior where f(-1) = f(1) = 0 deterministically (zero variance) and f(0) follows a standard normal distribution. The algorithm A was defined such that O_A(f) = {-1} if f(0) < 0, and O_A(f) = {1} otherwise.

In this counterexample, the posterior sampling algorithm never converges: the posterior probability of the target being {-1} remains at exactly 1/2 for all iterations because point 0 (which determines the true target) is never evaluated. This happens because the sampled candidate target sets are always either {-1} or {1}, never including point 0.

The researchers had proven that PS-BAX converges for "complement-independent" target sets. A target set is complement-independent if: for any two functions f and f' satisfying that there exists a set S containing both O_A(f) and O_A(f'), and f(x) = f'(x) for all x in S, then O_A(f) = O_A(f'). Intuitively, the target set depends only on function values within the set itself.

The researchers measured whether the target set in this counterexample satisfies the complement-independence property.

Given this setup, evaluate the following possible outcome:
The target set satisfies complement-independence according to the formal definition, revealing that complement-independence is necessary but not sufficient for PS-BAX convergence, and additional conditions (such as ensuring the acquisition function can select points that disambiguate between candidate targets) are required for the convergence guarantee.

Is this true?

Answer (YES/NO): NO